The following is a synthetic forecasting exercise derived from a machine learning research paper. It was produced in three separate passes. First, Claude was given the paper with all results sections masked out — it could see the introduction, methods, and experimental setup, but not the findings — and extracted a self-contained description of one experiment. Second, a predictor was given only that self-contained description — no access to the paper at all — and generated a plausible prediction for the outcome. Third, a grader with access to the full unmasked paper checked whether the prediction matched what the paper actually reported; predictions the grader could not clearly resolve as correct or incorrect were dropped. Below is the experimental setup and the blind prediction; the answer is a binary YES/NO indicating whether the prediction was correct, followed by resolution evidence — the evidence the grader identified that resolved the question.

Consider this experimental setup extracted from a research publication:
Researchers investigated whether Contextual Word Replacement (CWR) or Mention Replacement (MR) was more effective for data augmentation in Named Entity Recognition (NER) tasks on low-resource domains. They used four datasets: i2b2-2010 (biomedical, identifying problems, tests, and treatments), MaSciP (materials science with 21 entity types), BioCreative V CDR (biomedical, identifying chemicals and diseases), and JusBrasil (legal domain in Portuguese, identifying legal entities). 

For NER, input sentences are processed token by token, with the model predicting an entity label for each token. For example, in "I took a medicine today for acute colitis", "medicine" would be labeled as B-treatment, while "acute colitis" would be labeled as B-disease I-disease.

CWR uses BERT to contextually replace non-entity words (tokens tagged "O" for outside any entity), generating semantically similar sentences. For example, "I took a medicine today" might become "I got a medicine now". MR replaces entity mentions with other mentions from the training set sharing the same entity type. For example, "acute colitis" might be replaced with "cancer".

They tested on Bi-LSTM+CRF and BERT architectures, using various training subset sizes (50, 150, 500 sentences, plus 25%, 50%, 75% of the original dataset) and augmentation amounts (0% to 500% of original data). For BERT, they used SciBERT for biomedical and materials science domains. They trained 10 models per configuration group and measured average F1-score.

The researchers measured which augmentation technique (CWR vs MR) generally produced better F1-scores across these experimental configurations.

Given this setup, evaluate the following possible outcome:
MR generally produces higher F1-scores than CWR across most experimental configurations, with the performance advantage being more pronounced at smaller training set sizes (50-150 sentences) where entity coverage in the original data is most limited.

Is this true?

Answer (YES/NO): NO